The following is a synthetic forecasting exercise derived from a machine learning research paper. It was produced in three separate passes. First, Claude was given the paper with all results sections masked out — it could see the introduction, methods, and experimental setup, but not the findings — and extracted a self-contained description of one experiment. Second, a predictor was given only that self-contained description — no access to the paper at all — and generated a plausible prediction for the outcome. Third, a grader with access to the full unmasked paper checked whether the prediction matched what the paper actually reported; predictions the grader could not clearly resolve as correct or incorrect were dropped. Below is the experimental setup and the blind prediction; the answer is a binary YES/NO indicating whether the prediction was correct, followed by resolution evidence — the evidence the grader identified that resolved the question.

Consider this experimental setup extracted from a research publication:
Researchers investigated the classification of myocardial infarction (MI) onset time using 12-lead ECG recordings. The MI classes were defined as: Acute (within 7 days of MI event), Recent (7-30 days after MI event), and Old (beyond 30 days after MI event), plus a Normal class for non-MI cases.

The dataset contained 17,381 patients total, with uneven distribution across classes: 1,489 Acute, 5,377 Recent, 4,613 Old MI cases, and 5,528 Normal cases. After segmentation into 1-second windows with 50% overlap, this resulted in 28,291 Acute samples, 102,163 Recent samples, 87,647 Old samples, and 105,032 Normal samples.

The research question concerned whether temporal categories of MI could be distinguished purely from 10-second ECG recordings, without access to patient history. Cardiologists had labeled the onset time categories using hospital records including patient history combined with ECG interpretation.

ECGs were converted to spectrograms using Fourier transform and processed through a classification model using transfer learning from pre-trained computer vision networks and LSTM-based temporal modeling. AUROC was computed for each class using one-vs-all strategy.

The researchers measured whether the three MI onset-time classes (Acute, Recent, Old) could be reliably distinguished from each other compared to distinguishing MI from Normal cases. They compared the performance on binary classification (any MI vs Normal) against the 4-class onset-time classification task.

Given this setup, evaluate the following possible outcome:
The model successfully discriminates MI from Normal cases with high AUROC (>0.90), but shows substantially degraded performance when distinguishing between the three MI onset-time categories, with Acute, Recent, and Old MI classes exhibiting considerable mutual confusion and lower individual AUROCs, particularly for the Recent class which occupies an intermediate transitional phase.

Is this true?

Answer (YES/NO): YES